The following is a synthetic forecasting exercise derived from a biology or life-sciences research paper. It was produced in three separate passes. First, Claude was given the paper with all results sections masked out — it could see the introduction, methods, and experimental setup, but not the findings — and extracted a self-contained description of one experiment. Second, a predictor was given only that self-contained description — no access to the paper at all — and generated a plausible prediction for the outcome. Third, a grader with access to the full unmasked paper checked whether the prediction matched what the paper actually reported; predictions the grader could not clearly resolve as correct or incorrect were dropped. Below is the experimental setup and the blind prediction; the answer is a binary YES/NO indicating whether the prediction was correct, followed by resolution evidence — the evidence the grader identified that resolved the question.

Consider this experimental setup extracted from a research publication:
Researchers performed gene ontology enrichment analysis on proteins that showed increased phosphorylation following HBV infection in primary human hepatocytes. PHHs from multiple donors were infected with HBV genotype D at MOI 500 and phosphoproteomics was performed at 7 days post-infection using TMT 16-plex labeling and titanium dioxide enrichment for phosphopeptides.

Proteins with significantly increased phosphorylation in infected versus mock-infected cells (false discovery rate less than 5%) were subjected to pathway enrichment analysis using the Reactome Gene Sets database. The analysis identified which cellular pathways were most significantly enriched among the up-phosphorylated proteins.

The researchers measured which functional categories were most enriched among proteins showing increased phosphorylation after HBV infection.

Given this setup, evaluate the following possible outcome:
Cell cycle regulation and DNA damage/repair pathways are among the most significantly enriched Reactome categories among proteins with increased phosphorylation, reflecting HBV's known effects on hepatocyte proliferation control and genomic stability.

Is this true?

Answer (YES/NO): NO